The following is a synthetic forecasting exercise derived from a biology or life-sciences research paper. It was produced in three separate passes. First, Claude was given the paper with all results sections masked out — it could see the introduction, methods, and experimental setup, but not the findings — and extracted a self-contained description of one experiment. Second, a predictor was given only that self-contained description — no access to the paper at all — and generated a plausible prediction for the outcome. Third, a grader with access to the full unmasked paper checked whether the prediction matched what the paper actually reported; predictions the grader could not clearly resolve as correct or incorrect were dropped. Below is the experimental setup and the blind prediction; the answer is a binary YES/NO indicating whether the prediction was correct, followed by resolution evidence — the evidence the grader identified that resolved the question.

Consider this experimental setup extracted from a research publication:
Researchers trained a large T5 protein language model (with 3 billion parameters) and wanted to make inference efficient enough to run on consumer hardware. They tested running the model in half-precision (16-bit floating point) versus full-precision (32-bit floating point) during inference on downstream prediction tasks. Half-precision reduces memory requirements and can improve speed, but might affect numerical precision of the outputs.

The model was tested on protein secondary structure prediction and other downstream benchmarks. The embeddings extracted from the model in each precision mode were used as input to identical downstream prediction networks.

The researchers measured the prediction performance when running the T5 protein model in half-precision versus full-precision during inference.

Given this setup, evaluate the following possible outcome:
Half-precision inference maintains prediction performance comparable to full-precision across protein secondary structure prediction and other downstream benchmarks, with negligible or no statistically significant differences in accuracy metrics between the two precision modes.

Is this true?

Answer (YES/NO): YES